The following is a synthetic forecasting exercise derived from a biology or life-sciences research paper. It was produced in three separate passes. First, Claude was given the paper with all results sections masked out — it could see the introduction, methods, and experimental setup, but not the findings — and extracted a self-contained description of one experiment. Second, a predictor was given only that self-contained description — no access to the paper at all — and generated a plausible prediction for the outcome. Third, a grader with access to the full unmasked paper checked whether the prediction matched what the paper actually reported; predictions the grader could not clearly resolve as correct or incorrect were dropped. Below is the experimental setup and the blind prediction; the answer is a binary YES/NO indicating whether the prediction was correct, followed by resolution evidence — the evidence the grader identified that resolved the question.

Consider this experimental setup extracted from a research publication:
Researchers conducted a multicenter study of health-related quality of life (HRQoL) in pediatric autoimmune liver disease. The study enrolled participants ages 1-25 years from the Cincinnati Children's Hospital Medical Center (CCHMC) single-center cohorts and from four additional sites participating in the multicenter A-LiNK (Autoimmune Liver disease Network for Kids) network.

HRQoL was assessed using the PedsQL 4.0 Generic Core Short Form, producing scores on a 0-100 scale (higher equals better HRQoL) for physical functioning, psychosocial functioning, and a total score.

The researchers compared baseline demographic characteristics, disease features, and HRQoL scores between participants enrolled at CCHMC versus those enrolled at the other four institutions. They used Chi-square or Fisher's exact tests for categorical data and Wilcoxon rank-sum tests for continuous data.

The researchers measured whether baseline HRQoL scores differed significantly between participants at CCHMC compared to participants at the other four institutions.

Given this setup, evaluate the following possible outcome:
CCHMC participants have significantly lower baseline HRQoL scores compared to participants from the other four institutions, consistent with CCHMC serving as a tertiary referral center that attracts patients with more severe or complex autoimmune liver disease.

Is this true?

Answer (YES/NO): NO